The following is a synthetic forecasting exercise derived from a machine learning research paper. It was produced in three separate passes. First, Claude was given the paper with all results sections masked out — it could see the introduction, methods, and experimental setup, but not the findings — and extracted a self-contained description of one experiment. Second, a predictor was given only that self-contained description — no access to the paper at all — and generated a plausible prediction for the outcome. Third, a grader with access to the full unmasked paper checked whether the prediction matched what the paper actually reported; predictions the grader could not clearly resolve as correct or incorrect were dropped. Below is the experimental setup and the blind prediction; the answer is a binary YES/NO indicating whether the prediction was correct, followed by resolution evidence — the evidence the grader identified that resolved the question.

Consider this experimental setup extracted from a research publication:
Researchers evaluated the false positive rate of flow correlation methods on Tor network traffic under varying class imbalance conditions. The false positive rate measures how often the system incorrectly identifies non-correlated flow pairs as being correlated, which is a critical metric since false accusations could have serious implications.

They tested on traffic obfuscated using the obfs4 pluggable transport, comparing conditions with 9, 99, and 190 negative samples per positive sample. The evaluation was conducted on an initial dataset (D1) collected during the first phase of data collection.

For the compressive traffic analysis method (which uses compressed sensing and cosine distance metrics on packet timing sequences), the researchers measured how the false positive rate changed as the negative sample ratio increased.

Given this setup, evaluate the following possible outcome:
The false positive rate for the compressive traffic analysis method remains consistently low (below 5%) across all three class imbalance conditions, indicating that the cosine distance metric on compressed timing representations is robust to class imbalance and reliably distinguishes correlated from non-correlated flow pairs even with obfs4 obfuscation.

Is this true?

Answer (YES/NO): NO